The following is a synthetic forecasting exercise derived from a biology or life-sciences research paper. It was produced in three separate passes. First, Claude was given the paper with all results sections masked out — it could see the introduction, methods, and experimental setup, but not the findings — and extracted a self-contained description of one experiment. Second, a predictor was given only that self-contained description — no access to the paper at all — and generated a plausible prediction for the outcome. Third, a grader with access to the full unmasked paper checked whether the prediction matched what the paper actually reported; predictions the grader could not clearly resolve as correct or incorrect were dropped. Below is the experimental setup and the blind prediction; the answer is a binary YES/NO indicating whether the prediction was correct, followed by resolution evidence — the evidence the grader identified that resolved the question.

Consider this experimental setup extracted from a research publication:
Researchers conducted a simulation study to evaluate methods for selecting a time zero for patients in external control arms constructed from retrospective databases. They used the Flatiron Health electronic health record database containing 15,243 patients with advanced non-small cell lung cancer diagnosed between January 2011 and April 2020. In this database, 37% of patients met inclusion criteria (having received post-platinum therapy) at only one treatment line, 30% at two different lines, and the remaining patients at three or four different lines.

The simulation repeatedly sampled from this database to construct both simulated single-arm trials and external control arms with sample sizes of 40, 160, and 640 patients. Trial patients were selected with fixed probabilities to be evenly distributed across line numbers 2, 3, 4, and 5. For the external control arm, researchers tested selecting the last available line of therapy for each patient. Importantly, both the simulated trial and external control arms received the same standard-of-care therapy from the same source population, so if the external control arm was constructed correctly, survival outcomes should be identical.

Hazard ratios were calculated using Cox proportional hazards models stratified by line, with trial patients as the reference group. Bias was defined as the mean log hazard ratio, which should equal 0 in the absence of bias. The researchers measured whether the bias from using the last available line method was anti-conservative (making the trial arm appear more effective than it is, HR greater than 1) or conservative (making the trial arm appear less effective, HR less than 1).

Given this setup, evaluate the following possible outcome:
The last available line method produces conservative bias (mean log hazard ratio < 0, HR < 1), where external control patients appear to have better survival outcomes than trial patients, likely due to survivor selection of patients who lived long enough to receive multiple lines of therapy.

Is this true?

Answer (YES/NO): NO